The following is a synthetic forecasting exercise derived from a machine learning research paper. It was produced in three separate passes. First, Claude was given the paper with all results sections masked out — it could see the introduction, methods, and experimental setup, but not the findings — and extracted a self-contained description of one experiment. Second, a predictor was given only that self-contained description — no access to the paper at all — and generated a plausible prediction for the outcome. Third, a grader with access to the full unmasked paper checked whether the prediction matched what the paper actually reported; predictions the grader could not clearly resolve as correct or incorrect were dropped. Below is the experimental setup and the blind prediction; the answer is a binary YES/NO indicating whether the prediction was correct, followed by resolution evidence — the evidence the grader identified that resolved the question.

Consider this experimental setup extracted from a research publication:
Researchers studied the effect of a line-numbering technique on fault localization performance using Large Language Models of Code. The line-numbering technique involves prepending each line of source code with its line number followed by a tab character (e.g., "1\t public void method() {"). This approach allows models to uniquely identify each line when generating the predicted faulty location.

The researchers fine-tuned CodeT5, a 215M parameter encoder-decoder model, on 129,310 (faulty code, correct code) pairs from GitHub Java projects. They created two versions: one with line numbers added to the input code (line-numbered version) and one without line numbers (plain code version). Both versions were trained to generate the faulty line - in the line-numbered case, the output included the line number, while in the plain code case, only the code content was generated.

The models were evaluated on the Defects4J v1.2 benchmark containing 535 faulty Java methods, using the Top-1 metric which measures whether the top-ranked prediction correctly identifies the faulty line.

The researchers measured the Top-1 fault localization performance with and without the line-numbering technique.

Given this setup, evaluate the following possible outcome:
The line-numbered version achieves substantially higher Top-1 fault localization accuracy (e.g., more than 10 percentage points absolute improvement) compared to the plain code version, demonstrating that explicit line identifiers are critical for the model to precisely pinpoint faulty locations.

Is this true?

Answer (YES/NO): YES